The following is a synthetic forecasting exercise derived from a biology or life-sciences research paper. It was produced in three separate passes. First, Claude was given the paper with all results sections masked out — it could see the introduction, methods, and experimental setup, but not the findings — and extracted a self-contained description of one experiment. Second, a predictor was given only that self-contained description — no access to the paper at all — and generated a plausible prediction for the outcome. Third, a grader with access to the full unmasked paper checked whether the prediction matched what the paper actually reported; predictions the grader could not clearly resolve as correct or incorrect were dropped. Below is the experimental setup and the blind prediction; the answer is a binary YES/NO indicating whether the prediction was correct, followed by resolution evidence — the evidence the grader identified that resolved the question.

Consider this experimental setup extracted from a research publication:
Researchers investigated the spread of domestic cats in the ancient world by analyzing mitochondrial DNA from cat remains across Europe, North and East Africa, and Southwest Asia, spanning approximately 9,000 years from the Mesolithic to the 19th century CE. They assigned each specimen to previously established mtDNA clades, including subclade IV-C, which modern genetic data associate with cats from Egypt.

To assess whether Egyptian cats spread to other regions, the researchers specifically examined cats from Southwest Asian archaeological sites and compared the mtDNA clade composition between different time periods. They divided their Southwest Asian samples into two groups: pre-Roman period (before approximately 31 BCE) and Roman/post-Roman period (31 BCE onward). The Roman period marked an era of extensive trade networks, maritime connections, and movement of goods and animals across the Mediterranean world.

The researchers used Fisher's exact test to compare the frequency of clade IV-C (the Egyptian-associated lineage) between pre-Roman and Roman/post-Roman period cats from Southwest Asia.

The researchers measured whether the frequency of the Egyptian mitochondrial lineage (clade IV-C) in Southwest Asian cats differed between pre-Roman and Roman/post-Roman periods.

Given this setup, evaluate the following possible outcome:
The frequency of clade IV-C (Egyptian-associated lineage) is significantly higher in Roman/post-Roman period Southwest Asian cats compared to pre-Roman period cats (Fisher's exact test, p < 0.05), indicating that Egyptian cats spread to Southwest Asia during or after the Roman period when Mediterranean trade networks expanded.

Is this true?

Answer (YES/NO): YES